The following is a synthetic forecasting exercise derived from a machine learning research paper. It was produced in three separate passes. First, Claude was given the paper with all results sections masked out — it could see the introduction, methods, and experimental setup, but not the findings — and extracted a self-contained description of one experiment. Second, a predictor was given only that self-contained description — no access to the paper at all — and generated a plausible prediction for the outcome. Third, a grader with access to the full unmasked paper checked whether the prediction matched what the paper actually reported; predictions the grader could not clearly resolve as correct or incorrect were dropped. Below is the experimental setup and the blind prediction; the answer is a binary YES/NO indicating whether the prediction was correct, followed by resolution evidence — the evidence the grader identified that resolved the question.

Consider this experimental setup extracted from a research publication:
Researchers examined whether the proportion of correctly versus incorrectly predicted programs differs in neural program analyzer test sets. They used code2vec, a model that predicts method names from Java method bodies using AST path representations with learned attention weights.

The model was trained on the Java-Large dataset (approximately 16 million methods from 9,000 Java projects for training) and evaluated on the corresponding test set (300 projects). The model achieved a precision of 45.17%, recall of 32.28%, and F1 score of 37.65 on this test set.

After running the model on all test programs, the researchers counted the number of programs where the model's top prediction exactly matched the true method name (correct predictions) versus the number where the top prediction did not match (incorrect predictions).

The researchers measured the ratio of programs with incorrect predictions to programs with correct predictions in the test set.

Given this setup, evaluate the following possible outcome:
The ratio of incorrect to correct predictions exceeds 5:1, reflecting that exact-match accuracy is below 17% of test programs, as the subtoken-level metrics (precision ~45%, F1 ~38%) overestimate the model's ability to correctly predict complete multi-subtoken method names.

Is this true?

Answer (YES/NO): NO